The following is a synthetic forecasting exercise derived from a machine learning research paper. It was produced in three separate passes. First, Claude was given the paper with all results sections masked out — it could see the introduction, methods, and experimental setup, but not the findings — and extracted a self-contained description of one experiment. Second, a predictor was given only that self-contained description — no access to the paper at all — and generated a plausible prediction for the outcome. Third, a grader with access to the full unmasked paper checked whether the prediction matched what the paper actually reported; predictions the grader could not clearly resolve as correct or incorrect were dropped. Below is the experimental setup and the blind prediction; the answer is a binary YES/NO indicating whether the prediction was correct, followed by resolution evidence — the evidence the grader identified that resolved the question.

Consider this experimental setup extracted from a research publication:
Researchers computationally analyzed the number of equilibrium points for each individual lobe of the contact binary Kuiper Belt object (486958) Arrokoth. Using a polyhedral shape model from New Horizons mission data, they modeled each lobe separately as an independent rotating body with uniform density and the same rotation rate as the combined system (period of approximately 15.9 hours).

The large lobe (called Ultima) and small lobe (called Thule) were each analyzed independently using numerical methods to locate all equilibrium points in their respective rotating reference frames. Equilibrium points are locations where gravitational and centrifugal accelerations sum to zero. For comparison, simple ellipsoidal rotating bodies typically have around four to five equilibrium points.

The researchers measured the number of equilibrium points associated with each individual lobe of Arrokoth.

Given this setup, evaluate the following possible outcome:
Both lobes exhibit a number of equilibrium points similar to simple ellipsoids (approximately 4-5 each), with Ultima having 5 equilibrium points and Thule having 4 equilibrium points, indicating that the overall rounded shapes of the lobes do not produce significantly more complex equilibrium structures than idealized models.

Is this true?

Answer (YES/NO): NO